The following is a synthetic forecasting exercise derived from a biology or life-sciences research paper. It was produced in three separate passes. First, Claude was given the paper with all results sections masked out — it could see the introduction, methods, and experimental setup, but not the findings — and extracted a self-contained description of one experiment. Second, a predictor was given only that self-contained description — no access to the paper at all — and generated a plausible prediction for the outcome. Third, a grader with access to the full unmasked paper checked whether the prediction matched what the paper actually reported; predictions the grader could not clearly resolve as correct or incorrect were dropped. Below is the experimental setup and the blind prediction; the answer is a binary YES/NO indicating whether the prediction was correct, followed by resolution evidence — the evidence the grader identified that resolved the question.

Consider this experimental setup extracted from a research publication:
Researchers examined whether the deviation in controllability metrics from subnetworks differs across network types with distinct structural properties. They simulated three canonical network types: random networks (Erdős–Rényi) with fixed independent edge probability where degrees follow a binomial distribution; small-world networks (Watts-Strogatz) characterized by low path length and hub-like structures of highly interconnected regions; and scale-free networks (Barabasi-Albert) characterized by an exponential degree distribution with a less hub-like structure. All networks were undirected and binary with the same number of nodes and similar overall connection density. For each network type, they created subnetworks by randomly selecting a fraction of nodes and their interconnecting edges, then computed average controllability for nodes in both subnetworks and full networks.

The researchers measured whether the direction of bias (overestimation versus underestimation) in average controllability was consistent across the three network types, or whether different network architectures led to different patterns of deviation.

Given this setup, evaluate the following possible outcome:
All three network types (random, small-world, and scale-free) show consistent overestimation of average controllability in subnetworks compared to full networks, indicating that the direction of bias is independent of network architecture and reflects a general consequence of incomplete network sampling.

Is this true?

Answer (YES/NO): YES